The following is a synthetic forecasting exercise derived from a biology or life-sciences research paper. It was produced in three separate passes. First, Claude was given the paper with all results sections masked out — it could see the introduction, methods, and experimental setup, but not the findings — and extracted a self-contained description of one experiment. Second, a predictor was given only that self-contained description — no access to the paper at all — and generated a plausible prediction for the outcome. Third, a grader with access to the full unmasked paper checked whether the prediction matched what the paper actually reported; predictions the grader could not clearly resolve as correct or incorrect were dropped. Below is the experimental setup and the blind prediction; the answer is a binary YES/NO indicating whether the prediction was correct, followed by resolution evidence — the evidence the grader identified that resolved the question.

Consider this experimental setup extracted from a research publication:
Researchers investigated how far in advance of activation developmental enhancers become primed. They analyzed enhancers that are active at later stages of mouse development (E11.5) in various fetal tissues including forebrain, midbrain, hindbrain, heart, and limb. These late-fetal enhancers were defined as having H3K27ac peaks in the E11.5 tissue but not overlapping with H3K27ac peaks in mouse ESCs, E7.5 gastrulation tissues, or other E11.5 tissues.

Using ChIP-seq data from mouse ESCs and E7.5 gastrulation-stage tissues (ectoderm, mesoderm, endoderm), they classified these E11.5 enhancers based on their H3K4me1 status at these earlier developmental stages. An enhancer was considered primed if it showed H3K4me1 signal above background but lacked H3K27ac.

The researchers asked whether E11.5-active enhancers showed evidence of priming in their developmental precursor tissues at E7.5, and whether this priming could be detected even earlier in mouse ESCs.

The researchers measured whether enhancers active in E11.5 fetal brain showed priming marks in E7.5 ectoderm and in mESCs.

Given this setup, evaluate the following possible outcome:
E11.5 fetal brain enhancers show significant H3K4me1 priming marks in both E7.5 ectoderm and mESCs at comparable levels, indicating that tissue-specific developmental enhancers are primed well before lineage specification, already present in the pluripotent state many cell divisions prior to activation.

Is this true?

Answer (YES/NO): NO